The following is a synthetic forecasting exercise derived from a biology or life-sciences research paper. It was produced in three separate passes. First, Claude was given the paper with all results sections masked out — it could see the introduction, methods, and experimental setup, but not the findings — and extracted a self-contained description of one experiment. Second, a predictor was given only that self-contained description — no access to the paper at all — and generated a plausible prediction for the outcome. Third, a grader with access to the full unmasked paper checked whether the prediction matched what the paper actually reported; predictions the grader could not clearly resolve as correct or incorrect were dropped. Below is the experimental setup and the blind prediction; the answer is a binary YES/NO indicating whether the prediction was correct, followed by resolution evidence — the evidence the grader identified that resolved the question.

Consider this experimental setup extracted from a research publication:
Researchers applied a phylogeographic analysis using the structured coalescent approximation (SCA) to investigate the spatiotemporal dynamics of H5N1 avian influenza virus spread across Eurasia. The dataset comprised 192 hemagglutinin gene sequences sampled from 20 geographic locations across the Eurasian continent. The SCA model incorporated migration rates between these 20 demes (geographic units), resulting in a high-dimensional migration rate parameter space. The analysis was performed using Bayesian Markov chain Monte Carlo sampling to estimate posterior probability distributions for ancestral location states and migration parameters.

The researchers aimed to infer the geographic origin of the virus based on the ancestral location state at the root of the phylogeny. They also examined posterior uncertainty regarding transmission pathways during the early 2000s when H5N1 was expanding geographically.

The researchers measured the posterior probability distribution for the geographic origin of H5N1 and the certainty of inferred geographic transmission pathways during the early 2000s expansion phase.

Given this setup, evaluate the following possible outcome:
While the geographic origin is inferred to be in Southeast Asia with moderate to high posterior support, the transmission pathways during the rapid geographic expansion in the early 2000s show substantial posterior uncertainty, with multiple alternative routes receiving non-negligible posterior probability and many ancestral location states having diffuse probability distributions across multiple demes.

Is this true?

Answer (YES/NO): NO